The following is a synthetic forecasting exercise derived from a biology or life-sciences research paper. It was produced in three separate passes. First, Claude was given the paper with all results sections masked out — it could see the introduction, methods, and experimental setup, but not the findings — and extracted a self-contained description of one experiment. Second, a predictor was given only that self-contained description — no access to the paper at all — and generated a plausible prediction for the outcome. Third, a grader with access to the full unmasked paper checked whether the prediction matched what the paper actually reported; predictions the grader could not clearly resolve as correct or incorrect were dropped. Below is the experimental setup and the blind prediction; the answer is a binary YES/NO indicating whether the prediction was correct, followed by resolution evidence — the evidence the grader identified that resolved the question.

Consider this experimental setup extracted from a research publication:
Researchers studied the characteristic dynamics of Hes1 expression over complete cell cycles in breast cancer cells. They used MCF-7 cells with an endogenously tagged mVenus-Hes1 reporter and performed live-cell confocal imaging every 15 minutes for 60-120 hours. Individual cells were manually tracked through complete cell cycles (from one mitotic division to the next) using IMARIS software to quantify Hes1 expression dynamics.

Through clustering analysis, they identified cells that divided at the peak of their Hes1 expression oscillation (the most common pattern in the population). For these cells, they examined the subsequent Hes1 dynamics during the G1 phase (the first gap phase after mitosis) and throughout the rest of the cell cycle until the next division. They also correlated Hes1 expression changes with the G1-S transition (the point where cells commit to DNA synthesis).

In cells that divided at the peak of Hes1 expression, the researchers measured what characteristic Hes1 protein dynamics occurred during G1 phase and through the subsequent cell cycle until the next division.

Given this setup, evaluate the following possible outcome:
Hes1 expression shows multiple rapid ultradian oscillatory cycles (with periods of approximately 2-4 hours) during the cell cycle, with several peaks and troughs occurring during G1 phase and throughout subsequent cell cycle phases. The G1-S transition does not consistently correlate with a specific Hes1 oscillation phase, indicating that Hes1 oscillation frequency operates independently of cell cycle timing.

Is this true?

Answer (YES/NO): NO